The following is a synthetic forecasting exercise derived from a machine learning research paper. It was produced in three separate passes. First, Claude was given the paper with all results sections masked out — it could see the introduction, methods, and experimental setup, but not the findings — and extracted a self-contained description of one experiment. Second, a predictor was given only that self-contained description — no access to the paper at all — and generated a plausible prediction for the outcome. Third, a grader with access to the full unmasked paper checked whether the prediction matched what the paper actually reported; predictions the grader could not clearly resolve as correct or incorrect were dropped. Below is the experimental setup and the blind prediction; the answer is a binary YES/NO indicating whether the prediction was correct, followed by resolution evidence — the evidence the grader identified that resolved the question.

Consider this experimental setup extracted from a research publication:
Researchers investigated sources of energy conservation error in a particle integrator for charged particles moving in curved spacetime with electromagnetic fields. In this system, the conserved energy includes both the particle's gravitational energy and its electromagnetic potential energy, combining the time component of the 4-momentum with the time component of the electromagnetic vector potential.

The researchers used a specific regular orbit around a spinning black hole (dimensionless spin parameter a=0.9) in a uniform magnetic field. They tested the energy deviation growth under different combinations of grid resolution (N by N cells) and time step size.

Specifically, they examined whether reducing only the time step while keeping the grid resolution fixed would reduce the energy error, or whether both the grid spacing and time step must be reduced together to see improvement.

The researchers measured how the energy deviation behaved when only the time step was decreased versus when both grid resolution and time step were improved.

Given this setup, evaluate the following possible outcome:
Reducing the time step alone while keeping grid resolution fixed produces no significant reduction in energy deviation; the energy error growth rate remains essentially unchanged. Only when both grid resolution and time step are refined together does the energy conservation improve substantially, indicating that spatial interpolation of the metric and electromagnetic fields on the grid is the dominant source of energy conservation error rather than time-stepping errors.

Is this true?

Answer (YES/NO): YES